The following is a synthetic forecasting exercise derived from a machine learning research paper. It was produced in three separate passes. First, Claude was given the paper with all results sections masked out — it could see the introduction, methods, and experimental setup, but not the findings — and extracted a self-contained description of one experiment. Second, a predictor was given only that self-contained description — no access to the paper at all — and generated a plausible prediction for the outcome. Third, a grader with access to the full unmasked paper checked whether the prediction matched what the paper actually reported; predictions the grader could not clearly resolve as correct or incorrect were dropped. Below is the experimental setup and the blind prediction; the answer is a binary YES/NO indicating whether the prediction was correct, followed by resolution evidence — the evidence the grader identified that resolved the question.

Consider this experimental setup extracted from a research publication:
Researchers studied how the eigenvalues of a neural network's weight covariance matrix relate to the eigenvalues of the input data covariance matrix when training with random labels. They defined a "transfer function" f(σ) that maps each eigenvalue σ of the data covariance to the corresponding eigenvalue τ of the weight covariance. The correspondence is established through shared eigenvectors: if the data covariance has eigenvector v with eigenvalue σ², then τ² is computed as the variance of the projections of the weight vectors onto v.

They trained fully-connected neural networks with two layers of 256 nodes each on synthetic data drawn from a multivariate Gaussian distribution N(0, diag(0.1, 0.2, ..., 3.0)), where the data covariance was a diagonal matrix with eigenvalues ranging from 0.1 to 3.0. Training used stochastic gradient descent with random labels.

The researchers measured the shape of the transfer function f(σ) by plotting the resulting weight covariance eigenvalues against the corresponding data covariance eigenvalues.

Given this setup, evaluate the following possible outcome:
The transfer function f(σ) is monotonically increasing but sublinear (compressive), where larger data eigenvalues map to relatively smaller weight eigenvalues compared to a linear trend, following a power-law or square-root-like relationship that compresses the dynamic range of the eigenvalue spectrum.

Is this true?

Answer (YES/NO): NO